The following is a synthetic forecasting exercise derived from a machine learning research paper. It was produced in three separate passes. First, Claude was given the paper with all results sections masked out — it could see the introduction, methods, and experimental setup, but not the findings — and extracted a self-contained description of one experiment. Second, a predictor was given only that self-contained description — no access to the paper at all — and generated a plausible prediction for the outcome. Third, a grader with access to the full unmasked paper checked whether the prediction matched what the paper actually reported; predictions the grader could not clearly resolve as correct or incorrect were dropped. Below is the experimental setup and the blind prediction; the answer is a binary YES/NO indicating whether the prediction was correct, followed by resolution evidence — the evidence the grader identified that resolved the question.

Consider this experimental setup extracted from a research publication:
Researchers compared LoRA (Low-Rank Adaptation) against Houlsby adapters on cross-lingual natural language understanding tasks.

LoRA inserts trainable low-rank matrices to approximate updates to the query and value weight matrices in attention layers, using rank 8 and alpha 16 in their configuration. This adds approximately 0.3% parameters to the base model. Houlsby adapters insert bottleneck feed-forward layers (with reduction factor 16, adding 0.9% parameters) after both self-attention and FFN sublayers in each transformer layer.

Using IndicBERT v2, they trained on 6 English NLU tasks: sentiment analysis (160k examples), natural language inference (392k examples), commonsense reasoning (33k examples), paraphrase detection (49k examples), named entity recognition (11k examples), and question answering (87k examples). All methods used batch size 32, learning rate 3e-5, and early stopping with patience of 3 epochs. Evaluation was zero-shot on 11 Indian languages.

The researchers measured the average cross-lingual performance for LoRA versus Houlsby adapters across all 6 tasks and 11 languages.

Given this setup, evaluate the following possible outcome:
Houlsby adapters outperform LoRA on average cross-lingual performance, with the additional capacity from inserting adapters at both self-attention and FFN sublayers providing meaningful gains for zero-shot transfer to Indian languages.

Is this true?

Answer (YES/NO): YES